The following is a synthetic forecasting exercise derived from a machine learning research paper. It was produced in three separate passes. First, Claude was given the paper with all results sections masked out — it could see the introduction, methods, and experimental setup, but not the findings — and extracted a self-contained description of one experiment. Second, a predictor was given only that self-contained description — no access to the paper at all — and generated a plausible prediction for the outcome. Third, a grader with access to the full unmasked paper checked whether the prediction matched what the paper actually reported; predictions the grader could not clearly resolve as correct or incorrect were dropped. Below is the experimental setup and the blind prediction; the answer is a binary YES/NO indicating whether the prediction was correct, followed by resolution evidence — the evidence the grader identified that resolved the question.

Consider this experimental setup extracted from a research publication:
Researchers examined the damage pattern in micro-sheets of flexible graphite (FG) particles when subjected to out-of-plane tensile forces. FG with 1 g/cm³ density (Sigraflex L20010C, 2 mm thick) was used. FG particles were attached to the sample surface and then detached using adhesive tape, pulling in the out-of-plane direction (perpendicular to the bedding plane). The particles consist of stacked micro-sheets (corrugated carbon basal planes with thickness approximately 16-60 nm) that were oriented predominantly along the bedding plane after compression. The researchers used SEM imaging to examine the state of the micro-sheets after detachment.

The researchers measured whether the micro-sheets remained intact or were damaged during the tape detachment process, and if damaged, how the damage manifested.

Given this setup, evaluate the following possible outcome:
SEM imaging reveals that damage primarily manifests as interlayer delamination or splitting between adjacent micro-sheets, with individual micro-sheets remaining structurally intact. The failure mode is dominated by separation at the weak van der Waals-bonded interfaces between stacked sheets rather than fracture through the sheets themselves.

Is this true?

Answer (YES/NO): NO